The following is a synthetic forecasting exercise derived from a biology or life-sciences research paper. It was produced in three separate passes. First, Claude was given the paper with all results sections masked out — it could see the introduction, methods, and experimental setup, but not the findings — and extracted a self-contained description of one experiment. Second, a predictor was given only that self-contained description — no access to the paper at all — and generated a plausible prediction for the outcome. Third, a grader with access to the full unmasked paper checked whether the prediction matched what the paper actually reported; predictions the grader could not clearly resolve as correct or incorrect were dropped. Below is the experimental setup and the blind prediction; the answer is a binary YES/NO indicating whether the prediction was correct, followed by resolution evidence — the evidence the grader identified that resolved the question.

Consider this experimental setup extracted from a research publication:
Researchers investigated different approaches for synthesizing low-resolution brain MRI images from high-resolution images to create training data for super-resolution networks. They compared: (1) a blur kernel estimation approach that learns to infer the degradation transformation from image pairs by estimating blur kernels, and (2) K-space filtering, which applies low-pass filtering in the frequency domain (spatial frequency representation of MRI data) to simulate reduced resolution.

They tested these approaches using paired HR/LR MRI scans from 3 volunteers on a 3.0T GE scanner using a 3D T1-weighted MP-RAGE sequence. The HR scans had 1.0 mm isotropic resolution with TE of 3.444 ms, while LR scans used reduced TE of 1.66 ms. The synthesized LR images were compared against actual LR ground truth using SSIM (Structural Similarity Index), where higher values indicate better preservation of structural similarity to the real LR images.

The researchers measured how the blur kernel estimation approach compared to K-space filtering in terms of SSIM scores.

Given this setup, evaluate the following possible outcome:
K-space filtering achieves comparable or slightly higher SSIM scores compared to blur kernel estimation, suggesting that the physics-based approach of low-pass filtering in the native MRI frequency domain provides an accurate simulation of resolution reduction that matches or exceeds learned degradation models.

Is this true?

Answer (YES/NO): YES